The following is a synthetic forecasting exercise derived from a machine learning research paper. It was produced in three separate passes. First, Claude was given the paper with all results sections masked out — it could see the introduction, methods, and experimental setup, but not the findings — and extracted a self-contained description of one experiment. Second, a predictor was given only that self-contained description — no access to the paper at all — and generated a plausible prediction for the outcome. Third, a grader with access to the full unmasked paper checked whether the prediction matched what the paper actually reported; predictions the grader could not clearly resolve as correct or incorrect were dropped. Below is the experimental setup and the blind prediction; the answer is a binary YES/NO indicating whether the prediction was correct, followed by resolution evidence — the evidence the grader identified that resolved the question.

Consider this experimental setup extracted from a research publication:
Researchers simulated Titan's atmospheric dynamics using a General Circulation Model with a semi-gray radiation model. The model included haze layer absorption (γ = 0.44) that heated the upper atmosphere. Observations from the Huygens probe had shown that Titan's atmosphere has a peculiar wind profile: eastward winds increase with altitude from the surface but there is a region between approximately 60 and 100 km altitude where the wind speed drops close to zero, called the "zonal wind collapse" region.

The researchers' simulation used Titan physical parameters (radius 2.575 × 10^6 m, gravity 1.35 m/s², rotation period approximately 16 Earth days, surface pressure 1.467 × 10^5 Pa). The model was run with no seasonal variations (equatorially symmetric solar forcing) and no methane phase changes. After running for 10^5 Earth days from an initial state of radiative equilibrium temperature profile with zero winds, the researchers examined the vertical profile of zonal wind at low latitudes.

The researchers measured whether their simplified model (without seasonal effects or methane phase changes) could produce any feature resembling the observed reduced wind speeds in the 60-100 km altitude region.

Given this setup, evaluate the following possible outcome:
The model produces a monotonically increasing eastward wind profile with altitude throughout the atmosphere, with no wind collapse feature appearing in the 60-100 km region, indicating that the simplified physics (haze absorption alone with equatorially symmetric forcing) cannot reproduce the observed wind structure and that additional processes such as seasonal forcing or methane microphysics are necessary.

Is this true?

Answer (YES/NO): NO